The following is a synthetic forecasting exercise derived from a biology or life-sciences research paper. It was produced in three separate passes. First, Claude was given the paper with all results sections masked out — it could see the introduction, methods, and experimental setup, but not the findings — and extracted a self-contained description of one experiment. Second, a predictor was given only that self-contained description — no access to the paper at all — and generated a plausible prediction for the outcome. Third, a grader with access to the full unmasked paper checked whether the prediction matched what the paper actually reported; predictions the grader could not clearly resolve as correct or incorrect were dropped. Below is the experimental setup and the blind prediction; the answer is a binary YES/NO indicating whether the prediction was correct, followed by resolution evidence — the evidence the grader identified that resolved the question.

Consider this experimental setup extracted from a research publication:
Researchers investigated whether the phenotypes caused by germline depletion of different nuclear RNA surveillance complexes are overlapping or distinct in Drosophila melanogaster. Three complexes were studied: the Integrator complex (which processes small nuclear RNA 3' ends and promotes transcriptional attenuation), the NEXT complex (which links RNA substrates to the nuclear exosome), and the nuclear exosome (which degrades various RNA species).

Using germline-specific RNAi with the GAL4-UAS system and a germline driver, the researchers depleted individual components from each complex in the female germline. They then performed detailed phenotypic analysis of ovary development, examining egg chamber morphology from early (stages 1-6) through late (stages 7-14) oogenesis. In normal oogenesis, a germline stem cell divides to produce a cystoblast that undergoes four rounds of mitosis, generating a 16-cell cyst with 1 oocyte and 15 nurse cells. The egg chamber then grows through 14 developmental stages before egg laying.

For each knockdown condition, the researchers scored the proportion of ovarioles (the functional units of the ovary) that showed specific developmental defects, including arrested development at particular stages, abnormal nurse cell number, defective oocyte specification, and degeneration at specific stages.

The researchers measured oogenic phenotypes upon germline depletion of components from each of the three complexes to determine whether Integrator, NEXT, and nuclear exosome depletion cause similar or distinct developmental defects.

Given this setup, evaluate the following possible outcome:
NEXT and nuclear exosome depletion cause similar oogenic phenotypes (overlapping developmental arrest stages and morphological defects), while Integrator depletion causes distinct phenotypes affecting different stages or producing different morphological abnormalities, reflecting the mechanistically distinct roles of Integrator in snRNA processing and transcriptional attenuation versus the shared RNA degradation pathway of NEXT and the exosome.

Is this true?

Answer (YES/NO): NO